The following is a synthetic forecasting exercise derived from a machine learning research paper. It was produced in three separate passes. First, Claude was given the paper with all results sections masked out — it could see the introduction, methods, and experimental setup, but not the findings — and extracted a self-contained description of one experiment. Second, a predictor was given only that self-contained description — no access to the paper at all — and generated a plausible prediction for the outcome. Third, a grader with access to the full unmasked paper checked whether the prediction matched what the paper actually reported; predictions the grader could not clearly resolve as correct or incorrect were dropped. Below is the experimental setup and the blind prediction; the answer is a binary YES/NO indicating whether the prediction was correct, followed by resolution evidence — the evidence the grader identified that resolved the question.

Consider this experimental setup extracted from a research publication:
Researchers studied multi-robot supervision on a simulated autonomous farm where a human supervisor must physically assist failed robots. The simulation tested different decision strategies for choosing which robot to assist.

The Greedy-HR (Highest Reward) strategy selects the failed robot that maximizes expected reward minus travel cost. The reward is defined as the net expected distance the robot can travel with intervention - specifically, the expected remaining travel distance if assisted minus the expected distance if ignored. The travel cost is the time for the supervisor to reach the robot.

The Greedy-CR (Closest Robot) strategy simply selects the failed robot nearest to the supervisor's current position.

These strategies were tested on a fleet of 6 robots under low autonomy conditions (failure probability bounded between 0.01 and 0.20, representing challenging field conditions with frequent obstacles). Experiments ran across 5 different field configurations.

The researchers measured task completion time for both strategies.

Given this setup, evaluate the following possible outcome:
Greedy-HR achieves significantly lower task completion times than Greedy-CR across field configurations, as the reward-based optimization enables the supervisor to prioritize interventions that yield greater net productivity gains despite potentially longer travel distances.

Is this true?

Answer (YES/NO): NO